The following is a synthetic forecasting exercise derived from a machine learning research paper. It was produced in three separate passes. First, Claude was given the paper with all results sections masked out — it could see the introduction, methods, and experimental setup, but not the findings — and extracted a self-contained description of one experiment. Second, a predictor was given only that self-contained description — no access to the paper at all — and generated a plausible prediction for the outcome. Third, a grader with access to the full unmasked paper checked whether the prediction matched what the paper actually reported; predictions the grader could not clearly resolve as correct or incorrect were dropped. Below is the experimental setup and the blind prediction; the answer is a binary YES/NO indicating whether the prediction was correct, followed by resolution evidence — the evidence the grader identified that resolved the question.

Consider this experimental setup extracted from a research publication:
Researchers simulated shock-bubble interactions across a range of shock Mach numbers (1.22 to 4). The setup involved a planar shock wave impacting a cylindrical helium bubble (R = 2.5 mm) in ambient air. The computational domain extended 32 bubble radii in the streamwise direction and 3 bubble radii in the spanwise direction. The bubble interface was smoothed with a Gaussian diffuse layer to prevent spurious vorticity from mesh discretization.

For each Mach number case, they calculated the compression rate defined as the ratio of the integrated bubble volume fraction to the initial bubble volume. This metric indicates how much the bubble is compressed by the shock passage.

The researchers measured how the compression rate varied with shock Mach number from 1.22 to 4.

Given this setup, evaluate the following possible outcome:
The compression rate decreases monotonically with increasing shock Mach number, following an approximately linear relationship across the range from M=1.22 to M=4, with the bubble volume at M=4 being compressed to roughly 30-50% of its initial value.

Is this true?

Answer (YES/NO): NO